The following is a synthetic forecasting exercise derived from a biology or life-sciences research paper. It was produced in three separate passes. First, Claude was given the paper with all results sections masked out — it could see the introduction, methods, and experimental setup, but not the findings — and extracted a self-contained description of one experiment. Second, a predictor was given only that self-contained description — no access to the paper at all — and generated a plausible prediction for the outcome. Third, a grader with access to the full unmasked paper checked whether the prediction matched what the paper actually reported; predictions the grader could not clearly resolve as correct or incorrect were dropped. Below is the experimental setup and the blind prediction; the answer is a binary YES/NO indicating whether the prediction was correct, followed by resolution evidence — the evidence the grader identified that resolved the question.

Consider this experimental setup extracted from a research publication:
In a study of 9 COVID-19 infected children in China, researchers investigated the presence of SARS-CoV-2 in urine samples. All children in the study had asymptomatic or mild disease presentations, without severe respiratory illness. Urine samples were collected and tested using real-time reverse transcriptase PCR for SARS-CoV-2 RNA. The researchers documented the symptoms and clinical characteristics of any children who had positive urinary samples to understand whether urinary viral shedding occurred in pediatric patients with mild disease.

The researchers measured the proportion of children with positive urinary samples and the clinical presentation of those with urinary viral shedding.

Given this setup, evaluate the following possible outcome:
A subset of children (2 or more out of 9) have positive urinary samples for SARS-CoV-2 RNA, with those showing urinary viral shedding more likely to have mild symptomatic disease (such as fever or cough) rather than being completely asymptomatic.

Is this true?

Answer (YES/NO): NO